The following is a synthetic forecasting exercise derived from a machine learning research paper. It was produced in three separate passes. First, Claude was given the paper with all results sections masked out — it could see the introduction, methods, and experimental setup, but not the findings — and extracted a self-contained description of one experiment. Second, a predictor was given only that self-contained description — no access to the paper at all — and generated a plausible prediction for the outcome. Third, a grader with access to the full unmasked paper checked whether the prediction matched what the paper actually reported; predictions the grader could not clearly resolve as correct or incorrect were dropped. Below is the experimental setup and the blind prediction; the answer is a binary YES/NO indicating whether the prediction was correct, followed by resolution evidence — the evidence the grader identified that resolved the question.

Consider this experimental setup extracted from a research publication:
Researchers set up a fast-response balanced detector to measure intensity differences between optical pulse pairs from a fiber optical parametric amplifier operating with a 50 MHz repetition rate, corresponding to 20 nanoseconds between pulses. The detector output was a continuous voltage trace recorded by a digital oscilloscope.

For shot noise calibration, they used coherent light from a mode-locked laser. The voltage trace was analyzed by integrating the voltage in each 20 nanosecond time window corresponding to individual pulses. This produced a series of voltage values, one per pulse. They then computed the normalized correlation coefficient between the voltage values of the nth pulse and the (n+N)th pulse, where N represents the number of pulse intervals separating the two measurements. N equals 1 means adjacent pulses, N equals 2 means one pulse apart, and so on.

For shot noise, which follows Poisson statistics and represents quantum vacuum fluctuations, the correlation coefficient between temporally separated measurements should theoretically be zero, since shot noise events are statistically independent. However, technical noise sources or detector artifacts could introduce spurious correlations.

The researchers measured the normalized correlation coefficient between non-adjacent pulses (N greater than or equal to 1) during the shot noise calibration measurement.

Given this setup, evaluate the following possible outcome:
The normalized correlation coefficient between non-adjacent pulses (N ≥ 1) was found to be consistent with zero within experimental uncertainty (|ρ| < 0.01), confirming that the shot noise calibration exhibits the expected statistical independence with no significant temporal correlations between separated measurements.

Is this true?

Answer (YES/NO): NO